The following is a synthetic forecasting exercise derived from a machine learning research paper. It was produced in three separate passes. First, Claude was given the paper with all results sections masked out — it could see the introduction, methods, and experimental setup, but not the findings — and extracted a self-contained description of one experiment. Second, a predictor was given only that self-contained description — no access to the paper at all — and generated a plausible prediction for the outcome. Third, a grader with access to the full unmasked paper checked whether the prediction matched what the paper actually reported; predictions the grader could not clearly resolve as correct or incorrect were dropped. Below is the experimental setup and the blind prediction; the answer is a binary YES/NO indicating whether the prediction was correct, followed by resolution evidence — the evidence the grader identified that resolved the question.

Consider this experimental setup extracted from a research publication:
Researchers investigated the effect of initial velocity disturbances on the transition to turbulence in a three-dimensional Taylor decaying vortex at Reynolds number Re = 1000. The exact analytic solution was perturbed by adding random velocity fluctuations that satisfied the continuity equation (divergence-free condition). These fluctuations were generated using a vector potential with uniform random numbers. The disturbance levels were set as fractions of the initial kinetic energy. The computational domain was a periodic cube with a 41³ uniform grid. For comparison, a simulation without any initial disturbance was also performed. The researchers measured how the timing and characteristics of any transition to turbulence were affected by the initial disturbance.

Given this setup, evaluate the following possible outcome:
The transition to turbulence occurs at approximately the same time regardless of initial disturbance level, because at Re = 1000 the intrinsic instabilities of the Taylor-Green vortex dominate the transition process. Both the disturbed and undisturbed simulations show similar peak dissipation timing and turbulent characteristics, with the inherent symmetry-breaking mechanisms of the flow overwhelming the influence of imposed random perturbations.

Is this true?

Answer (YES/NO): NO